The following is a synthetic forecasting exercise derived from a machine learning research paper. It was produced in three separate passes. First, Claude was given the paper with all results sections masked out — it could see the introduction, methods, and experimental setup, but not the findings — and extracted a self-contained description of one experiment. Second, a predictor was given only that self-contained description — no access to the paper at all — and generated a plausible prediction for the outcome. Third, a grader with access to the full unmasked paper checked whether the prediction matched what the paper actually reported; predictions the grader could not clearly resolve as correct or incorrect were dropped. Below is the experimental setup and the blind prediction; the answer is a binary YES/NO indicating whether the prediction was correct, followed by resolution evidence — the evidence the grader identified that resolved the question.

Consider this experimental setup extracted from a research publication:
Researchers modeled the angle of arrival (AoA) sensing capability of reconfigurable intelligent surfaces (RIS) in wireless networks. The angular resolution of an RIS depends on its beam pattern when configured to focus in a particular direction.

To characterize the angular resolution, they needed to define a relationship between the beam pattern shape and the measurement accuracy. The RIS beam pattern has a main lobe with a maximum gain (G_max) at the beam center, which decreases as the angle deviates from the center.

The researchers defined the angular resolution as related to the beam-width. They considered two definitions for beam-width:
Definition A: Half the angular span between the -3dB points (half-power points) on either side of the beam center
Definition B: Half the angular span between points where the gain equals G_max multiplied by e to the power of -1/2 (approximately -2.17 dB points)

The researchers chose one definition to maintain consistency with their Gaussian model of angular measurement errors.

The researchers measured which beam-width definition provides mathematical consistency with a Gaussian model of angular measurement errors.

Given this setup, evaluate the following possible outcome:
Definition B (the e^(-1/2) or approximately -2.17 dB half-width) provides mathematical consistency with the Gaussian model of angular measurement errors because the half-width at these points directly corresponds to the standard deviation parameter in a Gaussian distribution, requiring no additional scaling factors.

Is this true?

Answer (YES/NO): YES